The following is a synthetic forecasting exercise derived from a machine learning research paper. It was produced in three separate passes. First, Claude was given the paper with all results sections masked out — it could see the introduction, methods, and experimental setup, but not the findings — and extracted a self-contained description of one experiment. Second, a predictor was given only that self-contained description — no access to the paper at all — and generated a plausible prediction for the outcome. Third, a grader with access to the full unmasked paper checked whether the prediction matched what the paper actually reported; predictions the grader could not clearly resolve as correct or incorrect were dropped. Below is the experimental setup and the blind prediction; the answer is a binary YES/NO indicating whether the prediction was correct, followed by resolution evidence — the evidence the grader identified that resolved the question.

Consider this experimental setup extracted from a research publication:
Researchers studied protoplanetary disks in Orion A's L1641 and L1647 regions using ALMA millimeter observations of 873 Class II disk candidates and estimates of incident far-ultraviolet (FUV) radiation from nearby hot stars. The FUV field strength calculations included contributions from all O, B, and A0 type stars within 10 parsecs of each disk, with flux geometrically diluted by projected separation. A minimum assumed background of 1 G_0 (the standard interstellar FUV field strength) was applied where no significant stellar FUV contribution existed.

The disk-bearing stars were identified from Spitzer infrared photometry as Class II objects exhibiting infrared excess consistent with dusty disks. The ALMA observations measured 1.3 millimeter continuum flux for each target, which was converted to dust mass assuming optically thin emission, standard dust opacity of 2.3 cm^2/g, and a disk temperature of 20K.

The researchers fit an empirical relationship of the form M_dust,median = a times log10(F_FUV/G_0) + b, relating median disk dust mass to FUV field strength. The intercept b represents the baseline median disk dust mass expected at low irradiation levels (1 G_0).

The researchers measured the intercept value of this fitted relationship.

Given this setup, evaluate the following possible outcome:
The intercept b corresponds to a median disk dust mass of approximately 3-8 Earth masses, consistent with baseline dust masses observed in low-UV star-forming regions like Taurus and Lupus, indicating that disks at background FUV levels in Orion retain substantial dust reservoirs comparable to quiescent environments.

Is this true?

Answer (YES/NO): YES